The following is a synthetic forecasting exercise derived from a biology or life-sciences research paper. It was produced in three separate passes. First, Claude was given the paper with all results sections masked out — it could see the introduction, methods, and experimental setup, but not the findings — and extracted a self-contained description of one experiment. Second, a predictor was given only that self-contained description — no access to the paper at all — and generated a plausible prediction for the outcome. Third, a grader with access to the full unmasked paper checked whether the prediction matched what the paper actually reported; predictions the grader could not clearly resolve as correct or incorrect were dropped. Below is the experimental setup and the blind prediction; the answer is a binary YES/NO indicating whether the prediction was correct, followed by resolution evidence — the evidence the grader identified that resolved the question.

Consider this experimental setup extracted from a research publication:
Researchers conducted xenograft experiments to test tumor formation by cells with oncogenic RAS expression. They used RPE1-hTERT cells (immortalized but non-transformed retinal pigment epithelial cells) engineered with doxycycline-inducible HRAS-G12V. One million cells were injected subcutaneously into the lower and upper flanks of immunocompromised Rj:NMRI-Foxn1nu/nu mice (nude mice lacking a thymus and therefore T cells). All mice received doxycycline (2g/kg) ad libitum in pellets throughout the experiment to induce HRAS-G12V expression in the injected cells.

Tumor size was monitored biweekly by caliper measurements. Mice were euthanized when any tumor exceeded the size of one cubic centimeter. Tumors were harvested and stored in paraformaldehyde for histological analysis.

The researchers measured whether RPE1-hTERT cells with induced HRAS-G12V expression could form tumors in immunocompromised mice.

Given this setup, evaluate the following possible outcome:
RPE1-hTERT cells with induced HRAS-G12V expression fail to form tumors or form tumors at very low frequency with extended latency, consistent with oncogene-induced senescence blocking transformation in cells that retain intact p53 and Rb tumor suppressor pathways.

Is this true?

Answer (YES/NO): NO